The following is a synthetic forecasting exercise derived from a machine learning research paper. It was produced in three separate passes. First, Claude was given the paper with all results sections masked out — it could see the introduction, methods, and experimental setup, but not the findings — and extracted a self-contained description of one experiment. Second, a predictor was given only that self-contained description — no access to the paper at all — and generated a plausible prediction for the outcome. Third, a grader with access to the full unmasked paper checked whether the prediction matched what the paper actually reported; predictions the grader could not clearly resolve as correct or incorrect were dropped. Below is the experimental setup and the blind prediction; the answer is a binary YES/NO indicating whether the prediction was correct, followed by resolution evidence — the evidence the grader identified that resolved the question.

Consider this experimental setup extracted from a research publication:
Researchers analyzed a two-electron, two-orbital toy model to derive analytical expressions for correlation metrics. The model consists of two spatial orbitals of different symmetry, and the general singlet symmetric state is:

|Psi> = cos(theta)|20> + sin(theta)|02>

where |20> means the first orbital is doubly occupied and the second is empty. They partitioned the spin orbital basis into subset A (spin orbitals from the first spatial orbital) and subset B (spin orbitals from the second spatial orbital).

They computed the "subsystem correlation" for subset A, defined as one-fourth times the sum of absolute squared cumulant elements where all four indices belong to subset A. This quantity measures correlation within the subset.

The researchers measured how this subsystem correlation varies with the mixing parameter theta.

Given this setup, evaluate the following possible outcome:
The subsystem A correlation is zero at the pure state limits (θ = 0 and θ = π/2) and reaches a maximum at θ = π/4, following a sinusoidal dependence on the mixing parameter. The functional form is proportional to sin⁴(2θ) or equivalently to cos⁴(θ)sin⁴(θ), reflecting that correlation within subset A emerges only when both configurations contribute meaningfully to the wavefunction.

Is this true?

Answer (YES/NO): YES